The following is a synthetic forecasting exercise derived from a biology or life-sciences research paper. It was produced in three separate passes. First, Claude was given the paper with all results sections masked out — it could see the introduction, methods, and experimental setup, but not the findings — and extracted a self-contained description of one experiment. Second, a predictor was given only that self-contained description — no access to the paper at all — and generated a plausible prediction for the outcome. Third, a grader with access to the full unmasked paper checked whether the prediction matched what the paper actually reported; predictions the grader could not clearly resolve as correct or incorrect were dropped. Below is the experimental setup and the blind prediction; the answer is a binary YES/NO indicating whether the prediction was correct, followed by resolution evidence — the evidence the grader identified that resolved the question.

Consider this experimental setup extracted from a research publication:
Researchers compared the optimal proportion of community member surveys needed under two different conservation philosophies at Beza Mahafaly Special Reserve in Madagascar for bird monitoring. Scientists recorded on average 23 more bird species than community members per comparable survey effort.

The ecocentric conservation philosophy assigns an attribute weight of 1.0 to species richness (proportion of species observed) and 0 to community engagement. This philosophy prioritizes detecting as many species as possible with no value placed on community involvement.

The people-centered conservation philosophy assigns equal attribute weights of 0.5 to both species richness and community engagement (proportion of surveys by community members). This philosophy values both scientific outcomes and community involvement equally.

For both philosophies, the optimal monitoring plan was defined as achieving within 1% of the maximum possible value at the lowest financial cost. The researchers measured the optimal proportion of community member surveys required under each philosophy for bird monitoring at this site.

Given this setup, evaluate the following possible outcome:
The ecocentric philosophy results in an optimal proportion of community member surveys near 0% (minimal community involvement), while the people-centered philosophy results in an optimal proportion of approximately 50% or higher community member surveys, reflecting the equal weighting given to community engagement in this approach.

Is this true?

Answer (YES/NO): NO